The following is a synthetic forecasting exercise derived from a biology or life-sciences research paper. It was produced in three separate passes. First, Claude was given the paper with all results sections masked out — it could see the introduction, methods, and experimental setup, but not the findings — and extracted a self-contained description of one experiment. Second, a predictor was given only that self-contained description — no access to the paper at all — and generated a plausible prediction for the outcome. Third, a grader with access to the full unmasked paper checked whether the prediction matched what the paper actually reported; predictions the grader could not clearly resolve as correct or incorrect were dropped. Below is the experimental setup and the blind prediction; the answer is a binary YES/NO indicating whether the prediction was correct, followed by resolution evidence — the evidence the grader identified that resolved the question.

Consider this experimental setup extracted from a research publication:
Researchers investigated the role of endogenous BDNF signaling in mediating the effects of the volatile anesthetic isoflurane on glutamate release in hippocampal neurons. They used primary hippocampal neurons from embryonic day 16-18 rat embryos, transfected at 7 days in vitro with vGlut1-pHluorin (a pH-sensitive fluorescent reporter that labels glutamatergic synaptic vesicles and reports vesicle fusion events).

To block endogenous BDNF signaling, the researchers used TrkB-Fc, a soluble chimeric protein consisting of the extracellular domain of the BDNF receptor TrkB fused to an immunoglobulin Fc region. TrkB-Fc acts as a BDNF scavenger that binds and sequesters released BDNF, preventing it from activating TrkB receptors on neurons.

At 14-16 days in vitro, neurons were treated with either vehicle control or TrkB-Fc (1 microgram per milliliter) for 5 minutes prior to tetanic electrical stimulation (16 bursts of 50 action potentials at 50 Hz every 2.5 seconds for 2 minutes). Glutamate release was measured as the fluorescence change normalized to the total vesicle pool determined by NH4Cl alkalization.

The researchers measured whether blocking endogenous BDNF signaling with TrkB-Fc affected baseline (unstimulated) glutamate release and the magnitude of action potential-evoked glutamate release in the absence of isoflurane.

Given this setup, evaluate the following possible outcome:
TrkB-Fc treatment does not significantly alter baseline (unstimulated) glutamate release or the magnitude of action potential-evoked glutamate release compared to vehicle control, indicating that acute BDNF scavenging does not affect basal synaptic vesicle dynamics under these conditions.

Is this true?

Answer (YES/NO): NO